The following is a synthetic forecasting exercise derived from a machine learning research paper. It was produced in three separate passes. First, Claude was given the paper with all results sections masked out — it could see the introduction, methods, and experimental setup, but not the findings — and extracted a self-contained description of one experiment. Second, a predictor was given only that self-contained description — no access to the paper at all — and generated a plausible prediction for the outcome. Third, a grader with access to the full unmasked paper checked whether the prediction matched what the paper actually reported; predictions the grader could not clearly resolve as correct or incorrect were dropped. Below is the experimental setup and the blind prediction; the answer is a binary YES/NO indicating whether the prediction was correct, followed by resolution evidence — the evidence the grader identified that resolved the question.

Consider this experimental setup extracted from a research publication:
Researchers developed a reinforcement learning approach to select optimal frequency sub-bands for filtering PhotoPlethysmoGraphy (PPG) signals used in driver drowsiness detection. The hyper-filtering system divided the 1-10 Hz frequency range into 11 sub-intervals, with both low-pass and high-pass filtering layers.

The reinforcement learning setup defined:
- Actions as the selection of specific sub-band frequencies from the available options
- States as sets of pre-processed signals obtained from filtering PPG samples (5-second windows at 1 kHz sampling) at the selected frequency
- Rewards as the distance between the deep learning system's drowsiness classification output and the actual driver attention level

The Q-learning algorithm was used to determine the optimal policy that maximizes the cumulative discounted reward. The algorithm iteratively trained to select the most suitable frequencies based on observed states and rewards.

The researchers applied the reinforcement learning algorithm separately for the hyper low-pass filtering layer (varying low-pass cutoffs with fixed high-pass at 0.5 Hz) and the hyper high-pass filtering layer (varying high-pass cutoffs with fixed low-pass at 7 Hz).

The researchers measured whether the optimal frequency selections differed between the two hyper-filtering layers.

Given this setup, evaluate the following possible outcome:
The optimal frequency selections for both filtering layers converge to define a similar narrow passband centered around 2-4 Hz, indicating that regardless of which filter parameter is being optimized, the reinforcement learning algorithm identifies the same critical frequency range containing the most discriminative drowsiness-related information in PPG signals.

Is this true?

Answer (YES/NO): NO